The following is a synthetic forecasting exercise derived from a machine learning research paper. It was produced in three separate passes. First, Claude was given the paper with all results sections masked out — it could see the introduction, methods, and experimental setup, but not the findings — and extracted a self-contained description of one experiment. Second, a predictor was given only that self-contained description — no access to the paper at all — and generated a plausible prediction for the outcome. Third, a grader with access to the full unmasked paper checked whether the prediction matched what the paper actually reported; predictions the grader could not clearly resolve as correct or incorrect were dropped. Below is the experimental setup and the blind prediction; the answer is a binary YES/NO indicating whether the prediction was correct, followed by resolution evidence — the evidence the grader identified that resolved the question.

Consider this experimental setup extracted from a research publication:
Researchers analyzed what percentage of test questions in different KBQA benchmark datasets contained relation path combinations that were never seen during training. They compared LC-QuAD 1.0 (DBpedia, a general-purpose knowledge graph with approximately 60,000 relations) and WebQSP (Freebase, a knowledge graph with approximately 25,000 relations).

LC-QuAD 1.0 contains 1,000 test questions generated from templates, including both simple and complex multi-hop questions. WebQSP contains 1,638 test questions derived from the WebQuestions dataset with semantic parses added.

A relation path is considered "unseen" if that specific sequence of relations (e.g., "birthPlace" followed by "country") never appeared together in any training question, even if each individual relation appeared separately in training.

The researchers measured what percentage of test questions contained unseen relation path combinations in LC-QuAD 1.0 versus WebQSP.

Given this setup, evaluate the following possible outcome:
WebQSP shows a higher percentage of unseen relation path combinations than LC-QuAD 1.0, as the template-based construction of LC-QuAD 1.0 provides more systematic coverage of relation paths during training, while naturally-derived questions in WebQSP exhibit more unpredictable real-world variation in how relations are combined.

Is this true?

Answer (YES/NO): NO